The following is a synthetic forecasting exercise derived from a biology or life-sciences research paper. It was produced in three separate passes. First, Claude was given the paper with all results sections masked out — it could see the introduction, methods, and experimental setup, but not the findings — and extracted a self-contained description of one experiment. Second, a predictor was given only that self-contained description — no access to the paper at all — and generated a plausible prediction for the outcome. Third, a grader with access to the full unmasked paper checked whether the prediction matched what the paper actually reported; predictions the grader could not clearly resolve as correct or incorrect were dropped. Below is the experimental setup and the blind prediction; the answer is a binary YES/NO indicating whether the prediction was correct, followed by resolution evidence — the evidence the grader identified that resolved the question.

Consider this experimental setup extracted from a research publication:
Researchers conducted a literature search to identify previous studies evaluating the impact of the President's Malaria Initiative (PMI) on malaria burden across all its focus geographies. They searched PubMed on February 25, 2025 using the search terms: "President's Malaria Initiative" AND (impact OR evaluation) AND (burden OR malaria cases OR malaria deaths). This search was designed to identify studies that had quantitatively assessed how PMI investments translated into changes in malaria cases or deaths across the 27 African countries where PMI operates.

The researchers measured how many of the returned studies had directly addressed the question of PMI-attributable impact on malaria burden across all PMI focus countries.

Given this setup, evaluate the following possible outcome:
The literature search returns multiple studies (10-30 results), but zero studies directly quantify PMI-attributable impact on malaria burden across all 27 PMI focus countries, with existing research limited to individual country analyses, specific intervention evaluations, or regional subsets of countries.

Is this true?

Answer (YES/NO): NO